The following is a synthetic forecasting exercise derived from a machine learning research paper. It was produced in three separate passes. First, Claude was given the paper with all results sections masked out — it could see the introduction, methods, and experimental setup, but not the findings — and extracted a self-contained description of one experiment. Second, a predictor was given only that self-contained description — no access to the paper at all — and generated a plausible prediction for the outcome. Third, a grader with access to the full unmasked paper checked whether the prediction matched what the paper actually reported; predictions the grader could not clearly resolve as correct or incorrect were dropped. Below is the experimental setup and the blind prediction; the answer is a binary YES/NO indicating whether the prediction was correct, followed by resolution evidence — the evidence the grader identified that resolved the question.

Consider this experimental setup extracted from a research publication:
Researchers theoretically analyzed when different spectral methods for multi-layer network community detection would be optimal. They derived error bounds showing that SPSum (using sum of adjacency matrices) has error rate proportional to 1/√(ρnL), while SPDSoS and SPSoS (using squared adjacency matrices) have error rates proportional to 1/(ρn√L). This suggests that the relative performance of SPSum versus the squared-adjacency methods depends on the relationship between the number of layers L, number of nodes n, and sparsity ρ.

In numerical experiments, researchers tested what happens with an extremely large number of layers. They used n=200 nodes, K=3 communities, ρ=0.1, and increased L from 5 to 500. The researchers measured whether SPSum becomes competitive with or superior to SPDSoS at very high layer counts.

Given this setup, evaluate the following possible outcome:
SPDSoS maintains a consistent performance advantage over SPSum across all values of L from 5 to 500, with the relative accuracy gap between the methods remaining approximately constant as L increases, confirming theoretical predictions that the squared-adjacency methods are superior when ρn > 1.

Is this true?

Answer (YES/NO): NO